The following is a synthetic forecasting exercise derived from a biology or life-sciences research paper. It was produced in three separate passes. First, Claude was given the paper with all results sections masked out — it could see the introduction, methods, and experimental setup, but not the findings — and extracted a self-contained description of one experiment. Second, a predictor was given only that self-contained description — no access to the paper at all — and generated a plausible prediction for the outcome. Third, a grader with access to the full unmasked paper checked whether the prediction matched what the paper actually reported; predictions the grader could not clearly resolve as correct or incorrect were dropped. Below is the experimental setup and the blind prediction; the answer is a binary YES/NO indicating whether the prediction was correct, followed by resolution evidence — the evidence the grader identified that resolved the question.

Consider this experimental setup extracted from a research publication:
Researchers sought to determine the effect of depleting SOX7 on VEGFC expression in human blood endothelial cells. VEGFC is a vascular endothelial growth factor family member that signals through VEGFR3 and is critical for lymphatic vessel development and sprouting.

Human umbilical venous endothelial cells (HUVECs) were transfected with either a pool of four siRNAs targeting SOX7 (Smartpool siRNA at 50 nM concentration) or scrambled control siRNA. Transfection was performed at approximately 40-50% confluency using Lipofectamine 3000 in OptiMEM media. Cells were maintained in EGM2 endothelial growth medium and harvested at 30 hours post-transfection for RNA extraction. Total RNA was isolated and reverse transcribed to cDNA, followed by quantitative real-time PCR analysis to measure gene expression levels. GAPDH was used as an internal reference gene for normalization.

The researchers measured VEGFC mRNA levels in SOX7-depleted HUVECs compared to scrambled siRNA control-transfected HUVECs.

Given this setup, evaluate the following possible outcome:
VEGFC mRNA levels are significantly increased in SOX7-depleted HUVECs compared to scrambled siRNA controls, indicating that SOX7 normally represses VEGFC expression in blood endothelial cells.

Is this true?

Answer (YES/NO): YES